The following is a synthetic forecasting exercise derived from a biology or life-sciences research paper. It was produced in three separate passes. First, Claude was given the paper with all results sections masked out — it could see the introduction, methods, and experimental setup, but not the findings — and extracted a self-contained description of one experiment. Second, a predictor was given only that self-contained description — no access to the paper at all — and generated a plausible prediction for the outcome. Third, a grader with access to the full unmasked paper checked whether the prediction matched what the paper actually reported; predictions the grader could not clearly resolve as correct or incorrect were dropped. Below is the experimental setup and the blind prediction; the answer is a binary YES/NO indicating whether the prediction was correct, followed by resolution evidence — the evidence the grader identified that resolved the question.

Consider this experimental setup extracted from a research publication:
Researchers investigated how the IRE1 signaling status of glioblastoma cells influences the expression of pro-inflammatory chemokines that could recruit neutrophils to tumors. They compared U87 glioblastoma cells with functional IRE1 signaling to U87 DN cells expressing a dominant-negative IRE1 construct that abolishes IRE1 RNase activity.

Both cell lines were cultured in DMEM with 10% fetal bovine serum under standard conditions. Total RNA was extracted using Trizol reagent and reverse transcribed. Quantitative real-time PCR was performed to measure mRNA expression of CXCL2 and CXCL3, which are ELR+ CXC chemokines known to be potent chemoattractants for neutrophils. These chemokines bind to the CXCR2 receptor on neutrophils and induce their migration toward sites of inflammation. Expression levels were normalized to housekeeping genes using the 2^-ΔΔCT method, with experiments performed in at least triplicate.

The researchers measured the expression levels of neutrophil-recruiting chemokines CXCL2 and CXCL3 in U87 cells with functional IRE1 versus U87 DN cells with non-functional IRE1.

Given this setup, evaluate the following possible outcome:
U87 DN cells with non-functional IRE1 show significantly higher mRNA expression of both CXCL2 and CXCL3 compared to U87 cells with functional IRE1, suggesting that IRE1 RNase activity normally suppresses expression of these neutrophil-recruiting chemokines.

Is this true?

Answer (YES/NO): NO